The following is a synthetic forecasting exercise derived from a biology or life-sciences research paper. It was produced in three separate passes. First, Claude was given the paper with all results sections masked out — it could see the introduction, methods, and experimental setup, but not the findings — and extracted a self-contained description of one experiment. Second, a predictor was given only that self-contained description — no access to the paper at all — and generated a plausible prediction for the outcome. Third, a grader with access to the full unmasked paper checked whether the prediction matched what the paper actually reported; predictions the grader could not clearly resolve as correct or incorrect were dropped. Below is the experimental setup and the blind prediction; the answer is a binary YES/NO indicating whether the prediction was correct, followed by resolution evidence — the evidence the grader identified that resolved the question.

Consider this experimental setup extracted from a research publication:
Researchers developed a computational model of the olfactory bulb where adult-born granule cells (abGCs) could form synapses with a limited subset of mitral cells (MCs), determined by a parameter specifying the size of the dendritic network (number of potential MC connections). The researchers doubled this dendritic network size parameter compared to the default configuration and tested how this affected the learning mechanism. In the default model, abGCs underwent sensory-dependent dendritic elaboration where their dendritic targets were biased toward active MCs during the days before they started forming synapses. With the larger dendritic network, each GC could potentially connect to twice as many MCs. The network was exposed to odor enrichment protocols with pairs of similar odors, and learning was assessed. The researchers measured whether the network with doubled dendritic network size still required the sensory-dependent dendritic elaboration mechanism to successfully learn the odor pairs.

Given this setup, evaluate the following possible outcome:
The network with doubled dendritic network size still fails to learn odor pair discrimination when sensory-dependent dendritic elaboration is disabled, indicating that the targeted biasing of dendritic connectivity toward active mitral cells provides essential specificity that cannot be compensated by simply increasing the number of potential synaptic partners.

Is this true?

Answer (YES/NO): NO